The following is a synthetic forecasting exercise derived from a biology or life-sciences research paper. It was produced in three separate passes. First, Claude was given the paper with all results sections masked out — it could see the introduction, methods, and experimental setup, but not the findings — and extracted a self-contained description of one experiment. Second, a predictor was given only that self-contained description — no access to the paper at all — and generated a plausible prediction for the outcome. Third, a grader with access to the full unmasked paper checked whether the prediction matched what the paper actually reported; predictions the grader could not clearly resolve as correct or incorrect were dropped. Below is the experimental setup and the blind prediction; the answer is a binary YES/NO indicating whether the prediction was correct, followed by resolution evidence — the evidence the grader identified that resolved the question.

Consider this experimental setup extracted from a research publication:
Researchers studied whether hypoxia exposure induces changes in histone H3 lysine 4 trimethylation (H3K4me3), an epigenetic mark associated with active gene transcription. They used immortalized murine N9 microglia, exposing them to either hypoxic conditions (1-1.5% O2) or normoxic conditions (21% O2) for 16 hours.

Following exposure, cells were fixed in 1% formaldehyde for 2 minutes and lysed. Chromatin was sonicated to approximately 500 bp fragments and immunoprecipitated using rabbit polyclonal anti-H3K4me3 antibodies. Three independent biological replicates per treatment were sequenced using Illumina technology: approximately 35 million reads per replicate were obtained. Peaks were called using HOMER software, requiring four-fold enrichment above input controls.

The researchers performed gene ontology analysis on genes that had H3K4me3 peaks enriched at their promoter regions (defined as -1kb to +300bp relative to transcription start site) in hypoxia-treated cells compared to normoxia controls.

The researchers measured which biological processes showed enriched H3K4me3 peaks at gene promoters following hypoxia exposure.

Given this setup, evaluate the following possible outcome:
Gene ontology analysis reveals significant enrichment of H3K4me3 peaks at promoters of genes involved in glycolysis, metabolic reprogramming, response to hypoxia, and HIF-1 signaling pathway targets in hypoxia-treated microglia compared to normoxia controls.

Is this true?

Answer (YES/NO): YES